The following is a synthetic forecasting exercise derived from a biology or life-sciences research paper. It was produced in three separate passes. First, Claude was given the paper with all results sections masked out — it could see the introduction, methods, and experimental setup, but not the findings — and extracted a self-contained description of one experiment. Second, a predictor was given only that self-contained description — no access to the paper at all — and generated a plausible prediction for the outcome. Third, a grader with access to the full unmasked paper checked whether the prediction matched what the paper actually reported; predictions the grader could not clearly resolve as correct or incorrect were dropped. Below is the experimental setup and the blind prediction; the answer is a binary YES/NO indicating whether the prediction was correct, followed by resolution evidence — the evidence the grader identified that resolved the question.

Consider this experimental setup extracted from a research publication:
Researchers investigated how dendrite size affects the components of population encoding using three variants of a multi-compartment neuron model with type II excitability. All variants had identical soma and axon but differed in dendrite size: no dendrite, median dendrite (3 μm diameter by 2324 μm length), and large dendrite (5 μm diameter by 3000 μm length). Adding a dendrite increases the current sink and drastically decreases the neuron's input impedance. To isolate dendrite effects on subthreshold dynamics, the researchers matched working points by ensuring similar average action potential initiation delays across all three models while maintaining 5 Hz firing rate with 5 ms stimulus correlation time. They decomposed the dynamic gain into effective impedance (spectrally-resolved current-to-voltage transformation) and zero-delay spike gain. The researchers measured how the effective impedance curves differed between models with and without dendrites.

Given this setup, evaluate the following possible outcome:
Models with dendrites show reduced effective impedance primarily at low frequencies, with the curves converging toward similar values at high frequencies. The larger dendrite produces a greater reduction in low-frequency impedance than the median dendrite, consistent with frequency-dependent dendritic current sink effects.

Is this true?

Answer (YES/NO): NO